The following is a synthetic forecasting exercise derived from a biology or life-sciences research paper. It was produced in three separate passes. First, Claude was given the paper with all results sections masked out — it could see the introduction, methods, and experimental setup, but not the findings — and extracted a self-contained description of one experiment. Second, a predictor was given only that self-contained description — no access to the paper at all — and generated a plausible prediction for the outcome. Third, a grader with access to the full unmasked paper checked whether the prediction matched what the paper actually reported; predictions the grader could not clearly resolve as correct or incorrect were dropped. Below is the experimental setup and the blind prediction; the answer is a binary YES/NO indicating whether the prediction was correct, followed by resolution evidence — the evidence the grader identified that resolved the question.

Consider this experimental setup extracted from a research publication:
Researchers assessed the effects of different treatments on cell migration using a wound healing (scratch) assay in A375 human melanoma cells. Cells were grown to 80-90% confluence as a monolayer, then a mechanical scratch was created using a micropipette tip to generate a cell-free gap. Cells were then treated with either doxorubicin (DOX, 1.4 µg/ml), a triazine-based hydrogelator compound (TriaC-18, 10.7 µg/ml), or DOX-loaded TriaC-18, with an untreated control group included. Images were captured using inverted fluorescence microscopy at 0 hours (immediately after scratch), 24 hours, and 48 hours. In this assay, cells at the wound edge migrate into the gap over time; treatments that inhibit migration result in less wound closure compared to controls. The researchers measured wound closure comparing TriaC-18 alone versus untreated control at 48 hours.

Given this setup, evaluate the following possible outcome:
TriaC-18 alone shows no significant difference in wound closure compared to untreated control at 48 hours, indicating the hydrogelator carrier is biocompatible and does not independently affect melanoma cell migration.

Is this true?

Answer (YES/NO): NO